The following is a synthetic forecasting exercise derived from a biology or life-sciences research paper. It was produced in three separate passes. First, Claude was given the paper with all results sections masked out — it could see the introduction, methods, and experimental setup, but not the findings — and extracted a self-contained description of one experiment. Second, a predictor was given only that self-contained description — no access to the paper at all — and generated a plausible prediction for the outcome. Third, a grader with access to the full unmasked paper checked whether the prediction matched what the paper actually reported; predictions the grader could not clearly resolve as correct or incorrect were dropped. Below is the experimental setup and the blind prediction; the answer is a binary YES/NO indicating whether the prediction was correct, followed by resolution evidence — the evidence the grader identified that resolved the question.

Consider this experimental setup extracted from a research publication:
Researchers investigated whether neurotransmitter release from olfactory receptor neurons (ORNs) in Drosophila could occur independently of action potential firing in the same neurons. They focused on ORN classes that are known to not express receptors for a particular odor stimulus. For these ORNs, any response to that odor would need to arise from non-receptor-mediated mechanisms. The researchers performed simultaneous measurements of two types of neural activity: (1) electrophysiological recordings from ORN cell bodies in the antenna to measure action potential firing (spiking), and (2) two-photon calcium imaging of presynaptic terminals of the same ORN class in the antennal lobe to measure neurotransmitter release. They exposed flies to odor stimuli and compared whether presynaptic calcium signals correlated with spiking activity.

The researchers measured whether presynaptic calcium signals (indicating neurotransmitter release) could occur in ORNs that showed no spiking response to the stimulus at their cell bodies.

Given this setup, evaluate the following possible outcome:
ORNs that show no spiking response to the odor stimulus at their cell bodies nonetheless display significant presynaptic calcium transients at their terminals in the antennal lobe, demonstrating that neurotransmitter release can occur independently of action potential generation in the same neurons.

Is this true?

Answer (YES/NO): YES